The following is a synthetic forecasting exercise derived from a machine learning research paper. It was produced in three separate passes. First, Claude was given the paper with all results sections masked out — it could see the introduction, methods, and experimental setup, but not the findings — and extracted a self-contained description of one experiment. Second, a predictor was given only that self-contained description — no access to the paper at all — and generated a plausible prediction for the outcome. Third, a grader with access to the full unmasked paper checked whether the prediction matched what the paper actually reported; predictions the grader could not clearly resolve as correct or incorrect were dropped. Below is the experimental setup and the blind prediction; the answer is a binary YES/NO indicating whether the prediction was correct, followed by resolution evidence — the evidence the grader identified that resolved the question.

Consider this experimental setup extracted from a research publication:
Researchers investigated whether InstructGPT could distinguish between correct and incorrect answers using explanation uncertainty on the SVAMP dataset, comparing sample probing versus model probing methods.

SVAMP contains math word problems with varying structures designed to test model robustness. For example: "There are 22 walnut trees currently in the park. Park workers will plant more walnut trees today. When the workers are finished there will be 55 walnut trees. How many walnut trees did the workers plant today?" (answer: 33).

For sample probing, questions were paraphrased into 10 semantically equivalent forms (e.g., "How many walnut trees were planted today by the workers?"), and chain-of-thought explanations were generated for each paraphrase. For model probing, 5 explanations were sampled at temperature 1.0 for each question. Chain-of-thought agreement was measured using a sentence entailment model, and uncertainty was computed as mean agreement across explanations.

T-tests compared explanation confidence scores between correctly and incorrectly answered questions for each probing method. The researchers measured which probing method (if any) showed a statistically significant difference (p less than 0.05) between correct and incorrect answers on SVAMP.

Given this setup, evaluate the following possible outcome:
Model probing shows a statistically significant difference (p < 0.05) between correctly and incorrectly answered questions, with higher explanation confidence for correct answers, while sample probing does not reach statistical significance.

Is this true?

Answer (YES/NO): NO